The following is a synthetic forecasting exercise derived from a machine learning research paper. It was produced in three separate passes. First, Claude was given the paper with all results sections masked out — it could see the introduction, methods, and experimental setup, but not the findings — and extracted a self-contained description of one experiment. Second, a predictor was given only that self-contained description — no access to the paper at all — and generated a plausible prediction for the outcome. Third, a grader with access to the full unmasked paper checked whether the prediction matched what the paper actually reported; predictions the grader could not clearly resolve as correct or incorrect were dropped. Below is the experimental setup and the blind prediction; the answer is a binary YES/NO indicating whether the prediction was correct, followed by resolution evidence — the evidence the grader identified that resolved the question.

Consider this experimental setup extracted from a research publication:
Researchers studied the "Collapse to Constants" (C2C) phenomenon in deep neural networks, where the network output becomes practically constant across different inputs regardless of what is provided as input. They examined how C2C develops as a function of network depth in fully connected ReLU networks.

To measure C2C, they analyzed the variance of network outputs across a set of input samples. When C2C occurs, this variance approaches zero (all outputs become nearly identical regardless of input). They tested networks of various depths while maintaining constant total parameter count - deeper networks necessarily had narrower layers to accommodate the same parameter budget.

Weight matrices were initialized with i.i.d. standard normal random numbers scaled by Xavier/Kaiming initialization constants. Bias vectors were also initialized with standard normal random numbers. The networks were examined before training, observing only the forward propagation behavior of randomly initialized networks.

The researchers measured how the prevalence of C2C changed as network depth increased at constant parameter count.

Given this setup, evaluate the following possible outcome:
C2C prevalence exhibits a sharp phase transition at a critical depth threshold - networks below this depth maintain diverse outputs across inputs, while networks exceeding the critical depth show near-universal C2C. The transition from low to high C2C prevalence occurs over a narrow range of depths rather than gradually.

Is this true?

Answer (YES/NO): NO